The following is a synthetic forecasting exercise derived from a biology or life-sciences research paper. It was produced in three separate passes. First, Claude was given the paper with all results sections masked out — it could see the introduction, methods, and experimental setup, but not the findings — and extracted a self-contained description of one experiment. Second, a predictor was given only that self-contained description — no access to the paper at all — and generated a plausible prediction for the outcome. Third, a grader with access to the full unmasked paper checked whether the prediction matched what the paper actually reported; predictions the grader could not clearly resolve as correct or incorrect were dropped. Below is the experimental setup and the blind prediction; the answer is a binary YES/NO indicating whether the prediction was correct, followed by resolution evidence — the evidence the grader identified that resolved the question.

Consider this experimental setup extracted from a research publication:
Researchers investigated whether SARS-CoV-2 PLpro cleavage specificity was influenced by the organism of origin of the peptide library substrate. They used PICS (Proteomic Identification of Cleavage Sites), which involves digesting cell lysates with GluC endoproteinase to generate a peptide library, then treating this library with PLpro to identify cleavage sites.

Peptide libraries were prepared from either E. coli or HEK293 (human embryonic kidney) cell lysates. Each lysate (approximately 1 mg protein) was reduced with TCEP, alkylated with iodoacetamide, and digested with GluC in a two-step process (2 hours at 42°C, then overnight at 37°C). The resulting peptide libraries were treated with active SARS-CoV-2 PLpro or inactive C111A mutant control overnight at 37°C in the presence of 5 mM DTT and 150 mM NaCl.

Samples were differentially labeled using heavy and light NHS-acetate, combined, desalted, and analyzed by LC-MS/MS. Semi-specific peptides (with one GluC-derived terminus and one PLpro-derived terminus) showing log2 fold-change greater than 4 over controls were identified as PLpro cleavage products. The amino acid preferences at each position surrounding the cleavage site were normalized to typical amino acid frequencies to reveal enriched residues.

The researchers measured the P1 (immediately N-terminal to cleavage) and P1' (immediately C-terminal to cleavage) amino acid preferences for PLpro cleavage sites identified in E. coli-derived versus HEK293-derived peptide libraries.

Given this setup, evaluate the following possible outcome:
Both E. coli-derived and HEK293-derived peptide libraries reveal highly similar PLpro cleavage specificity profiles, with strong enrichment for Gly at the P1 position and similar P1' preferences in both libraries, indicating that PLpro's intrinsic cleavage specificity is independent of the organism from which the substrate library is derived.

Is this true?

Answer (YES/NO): NO